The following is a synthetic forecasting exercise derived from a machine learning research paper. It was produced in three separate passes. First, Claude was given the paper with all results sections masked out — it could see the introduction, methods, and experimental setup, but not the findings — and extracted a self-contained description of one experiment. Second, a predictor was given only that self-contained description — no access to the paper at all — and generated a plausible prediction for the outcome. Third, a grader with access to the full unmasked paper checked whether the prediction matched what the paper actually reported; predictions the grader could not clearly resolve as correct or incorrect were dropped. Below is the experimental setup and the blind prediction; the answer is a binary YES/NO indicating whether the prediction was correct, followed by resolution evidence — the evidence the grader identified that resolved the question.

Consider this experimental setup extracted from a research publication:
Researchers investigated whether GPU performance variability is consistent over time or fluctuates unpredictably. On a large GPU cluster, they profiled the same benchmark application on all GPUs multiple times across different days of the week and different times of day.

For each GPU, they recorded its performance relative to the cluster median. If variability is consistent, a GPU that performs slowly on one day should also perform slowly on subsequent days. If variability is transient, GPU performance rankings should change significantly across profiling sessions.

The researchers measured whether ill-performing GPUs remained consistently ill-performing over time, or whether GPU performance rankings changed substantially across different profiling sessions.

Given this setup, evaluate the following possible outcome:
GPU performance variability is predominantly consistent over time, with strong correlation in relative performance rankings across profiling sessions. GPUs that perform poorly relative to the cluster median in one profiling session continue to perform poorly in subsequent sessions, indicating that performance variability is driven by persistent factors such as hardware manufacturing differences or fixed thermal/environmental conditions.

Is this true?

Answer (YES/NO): YES